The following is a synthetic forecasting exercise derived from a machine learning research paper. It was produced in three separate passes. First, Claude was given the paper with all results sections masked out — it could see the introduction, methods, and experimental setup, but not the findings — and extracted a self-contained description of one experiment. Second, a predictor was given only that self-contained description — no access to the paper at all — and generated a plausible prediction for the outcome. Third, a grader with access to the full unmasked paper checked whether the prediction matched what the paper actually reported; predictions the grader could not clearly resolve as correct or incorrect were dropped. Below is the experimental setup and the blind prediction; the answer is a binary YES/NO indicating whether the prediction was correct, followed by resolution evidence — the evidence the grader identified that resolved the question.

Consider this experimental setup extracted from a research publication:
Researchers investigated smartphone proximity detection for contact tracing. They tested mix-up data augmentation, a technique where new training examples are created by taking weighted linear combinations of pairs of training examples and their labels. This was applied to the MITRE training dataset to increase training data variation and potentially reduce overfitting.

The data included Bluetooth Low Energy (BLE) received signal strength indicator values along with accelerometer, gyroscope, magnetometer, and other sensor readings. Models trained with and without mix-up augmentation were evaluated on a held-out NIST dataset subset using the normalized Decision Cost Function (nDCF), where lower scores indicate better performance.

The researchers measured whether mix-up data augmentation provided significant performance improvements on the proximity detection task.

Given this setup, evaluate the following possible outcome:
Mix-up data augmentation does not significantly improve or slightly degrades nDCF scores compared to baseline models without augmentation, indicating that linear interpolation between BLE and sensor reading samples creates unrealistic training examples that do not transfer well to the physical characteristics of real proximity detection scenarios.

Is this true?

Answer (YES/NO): YES